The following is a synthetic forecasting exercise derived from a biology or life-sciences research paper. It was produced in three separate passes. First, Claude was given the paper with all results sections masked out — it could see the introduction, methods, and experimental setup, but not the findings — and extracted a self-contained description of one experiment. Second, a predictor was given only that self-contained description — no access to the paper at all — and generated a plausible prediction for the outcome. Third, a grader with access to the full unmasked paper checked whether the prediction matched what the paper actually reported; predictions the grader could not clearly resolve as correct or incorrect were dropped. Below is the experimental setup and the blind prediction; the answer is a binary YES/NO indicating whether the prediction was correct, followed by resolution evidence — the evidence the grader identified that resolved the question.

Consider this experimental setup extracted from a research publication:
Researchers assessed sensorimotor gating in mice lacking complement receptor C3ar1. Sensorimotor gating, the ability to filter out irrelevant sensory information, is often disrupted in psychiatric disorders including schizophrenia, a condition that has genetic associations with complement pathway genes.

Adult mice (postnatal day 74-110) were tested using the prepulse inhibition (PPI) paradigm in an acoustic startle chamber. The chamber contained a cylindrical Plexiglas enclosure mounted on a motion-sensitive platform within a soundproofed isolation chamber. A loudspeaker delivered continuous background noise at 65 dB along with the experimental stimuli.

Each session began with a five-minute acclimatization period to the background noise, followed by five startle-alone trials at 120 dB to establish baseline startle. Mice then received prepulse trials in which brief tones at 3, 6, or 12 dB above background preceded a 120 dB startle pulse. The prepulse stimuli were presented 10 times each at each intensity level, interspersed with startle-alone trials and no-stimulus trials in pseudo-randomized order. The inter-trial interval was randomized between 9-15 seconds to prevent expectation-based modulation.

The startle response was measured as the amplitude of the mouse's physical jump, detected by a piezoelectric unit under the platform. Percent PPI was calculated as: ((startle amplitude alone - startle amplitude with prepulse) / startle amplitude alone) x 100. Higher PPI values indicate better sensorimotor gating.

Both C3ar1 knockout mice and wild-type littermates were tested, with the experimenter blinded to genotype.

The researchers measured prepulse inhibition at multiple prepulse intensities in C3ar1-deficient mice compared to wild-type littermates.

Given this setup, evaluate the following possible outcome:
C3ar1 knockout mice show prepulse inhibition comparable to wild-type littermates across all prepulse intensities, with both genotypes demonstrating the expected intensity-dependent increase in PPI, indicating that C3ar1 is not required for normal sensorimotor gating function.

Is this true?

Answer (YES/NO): YES